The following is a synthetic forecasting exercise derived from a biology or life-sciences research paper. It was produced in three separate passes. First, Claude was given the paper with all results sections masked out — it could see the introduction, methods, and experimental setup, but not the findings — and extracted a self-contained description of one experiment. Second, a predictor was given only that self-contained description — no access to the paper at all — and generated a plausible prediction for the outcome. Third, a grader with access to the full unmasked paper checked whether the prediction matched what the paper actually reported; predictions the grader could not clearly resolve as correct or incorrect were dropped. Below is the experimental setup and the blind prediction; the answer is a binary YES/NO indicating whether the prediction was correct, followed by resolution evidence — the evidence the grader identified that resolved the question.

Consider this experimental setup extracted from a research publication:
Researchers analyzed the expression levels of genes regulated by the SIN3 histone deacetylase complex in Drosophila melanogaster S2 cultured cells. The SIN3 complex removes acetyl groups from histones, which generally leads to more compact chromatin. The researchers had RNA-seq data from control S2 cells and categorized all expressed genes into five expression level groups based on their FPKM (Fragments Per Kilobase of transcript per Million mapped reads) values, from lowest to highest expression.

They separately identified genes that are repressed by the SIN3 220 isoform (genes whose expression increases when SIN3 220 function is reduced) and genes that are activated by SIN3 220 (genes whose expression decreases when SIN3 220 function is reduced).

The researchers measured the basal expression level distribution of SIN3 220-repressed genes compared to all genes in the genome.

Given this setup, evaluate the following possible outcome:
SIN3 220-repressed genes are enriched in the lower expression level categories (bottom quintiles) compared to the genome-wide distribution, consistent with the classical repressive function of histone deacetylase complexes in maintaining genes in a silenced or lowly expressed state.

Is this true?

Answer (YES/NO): NO